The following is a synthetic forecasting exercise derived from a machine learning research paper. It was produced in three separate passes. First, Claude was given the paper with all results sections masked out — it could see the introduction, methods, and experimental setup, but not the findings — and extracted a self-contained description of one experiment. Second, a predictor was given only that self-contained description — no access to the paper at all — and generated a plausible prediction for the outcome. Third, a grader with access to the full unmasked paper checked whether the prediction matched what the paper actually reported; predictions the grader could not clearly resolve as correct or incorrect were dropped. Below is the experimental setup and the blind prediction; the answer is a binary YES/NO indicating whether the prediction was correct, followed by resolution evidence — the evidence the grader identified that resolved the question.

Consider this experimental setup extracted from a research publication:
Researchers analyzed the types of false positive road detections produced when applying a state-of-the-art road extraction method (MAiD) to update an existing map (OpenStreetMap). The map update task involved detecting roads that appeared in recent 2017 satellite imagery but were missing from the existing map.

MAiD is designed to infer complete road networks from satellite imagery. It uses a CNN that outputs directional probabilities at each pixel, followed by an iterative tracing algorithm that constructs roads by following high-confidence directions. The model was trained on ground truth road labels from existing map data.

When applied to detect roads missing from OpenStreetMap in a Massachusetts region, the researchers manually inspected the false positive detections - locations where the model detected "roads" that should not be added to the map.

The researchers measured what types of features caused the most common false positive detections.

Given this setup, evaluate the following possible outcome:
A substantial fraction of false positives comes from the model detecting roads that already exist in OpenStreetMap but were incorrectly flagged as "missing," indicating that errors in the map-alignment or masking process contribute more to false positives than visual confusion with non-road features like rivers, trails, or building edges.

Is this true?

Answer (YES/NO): NO